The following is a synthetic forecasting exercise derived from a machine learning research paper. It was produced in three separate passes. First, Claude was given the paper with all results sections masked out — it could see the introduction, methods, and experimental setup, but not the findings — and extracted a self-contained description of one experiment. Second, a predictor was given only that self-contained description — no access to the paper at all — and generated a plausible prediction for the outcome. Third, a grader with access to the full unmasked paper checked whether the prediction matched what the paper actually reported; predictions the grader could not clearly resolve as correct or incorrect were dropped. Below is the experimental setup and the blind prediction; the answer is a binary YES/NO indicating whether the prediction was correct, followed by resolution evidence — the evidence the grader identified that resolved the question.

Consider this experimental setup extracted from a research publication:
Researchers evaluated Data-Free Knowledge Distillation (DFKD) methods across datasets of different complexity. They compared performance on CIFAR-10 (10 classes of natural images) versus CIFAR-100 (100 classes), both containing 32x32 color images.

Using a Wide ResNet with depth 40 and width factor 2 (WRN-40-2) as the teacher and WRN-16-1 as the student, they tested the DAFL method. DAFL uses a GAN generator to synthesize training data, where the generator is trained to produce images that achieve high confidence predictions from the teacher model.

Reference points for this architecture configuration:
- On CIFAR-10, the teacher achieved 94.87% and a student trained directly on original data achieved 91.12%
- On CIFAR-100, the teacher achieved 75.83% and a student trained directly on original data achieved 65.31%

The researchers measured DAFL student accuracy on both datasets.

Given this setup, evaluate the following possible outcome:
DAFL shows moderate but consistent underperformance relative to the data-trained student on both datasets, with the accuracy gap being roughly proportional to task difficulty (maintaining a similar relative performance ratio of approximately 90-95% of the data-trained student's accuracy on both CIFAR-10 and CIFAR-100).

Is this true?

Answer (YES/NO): NO